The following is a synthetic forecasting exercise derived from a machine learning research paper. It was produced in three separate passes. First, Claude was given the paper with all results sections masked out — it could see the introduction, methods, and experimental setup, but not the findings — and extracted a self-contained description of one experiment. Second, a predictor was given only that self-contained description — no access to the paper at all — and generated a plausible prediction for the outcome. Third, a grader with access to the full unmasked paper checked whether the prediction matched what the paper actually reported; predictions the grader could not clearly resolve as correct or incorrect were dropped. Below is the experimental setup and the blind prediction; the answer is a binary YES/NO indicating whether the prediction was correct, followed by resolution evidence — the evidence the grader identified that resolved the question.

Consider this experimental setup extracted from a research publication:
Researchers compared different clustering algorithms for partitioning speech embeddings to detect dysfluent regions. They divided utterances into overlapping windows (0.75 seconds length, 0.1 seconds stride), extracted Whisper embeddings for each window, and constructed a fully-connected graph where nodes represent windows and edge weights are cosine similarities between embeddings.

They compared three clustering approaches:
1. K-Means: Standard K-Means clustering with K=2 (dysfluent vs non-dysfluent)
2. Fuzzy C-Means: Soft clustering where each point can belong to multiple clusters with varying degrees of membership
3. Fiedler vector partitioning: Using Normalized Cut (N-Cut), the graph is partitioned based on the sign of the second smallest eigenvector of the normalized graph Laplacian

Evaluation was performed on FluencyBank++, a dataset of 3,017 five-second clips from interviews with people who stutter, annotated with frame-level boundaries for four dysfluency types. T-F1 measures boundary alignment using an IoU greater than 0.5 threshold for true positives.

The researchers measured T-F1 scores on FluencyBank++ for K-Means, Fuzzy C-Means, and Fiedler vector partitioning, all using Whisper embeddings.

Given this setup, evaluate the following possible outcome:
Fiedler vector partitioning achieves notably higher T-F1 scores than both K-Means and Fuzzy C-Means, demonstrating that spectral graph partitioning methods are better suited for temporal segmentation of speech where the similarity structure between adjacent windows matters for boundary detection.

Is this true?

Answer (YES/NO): YES